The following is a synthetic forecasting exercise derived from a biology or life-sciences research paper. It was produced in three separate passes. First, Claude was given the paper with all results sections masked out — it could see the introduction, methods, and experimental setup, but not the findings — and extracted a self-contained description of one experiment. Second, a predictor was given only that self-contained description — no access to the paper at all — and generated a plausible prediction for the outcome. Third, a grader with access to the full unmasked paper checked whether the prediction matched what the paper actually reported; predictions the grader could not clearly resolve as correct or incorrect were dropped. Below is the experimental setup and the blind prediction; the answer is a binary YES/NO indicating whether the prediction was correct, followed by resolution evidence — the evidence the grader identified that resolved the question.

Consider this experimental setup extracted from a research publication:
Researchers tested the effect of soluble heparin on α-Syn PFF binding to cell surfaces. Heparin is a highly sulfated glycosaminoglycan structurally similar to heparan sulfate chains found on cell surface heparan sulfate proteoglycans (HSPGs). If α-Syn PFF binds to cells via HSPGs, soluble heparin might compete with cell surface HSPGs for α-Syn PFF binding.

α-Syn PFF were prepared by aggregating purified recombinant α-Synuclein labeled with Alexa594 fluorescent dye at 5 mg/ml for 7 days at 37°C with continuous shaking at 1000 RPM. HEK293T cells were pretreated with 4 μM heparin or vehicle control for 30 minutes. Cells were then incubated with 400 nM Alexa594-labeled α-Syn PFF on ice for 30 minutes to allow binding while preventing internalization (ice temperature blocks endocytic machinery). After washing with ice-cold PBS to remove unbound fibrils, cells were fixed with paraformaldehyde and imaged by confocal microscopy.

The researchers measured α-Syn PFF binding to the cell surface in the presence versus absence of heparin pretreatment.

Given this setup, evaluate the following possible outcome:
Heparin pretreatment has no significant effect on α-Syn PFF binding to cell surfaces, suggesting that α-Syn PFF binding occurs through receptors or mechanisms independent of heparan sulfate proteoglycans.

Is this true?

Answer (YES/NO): NO